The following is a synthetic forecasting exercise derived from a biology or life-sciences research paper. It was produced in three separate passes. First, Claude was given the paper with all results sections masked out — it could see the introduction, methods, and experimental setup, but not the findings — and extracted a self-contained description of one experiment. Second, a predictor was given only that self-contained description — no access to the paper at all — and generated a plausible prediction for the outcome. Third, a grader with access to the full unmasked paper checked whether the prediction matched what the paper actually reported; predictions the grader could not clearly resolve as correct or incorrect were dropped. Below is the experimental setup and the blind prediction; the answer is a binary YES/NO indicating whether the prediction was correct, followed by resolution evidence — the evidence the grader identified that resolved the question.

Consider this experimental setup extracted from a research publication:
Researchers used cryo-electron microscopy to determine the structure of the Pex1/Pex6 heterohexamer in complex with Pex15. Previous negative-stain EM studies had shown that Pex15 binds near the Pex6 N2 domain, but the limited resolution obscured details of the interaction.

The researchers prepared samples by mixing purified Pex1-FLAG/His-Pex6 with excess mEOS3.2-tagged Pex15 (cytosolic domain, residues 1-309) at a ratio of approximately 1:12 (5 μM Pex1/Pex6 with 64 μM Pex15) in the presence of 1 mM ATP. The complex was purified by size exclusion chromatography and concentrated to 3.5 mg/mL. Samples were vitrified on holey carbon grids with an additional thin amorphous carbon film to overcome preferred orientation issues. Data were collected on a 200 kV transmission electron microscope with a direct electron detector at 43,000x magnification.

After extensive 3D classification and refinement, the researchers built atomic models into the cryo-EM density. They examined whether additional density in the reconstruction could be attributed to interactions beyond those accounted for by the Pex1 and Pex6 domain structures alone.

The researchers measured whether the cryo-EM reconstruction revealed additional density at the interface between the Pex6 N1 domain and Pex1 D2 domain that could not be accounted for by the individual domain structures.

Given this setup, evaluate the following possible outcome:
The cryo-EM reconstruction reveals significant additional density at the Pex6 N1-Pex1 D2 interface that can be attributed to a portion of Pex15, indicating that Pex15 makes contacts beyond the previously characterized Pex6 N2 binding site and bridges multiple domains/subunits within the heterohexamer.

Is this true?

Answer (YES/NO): NO